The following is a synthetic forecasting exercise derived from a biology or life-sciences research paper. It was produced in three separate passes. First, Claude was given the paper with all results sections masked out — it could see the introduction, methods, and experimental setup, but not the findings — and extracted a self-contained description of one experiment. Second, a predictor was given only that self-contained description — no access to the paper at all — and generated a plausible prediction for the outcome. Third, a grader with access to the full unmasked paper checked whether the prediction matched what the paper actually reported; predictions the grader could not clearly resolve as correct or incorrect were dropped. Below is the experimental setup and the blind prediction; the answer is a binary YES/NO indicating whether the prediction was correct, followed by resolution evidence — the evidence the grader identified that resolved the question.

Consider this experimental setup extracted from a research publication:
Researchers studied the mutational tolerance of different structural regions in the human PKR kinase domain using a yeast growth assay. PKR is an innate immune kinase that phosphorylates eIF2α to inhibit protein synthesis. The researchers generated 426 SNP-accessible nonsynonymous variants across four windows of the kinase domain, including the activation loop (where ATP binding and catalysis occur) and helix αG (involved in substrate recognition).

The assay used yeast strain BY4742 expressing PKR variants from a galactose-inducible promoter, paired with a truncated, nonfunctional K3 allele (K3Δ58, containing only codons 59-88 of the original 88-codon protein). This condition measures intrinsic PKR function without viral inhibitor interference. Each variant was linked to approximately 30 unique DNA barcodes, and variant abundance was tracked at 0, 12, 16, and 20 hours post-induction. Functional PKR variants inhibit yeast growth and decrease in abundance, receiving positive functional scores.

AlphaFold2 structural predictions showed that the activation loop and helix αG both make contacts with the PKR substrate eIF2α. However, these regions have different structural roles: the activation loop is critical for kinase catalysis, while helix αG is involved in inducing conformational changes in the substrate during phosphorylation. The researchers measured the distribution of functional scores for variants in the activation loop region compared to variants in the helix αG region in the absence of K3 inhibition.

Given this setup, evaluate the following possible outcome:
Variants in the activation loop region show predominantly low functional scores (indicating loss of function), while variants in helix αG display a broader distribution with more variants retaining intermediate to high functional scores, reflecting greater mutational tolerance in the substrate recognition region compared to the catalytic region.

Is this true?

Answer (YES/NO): NO